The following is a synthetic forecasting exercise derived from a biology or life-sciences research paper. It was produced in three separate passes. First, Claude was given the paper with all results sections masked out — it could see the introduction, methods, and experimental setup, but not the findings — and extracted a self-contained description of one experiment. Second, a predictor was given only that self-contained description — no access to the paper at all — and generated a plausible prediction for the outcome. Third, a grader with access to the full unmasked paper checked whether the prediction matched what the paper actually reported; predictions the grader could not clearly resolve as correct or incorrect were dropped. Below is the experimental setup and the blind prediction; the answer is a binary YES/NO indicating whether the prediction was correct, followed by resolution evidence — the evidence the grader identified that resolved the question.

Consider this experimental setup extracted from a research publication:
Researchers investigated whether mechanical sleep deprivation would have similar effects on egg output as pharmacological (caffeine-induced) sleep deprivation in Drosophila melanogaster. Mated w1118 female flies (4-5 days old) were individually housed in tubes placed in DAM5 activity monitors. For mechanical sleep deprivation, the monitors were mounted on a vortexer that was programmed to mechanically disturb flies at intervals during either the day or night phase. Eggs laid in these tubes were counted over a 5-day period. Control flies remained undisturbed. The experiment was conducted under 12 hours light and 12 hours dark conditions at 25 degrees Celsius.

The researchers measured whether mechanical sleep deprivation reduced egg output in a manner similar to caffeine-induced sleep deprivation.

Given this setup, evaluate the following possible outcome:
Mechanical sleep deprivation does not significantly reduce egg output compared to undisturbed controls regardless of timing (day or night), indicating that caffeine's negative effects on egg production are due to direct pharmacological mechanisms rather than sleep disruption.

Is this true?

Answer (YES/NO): NO